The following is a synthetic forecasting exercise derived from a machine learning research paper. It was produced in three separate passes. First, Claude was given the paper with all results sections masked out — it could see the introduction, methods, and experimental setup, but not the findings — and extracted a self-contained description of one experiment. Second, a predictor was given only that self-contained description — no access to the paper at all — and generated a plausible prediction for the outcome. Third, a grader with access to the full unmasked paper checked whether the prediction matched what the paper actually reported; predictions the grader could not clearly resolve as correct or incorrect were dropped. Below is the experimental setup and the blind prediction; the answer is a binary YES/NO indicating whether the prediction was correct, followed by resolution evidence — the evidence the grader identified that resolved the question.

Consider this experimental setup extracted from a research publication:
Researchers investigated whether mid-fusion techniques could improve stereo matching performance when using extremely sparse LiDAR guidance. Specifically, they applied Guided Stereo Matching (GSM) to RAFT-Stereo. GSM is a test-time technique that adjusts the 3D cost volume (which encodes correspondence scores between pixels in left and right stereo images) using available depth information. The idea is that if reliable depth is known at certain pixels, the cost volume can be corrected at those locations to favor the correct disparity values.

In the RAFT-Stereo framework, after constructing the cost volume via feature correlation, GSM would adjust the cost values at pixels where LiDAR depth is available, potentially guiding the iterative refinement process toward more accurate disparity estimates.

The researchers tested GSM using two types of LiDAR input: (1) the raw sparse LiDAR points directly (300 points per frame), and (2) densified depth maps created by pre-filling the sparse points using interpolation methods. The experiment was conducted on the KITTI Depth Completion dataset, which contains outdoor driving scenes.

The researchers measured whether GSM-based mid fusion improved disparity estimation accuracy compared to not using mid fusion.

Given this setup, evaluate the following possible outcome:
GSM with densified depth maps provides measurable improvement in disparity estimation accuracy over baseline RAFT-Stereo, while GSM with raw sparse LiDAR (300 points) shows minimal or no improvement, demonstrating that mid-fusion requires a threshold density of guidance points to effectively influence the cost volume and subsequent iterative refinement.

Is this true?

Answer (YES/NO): NO